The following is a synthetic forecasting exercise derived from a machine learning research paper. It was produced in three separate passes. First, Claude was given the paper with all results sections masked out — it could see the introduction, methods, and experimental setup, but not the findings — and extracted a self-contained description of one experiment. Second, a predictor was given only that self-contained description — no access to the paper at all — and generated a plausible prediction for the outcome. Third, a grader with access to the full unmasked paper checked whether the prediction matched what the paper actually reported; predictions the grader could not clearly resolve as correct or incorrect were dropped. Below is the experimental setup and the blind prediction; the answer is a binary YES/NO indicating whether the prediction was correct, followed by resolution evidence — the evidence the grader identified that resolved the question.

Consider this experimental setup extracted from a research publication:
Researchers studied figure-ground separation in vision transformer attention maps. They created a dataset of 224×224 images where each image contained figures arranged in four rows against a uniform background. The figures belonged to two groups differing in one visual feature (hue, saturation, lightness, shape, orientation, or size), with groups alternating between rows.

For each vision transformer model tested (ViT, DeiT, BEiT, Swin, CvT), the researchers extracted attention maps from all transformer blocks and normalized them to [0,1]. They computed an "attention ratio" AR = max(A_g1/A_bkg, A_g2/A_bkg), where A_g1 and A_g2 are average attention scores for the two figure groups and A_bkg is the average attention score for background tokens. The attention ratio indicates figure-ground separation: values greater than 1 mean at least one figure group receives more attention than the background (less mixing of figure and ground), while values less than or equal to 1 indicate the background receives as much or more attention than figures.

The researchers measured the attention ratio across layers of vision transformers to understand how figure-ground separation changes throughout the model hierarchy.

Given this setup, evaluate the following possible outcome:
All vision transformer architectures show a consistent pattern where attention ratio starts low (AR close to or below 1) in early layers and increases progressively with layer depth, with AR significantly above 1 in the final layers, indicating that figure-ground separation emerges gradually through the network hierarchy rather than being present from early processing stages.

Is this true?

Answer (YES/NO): NO